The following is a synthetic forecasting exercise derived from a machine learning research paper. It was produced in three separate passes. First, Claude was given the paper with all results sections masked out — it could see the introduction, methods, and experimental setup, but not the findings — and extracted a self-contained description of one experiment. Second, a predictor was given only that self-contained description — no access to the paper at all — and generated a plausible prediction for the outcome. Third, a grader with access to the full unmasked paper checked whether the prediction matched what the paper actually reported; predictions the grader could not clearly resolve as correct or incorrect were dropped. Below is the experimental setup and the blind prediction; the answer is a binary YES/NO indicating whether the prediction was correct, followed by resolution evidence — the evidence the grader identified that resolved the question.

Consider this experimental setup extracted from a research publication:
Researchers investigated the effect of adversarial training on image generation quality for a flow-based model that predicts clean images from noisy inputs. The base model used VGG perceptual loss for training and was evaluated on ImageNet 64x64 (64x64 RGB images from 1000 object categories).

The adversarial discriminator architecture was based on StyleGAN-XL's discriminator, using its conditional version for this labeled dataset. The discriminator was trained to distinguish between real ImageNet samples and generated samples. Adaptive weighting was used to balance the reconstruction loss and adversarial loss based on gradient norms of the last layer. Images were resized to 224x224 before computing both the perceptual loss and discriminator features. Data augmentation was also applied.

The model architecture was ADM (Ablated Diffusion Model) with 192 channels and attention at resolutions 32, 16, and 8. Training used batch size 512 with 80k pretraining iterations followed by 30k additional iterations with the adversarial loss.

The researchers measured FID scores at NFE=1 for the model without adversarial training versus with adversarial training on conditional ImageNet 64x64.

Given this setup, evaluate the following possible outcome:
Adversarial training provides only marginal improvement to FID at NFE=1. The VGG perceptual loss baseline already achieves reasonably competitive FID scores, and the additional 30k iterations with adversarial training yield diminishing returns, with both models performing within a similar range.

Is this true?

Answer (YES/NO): NO